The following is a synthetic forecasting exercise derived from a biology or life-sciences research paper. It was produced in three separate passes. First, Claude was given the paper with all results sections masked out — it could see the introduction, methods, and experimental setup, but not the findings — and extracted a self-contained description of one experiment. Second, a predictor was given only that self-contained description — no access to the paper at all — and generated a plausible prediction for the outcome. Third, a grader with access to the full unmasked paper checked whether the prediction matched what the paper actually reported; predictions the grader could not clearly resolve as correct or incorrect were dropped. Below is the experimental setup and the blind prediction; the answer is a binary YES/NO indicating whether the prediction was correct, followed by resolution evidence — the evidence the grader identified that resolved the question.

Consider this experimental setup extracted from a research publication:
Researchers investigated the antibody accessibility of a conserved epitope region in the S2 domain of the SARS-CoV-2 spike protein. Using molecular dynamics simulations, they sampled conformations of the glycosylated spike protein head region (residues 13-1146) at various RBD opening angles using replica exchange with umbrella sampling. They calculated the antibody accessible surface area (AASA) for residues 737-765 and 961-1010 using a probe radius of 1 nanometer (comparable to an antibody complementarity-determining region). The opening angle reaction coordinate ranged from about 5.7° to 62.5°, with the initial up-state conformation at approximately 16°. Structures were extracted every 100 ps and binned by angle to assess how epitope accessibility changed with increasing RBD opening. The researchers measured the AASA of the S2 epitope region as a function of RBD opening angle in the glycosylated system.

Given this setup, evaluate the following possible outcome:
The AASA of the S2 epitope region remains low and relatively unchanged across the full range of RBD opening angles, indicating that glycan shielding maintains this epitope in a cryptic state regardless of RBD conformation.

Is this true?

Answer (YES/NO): NO